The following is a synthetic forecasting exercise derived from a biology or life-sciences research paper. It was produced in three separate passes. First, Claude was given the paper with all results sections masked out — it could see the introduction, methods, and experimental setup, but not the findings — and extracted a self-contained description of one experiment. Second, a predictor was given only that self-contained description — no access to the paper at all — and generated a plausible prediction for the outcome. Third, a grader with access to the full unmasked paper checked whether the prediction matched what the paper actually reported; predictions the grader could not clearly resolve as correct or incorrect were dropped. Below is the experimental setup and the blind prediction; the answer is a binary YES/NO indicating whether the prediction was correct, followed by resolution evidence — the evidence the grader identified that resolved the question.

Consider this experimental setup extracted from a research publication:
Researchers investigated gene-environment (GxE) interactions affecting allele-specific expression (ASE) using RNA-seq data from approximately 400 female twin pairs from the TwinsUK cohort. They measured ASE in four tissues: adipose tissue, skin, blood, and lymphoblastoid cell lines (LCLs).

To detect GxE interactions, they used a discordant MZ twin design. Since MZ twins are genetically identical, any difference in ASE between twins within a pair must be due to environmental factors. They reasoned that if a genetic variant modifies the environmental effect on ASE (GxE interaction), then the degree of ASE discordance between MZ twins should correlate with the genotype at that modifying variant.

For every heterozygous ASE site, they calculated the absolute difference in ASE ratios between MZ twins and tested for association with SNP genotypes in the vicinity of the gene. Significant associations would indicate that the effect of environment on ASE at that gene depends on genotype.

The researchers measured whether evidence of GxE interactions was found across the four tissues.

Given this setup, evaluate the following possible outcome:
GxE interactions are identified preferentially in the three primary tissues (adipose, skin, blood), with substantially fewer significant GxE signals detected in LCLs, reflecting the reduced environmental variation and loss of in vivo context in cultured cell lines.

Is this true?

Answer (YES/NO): NO